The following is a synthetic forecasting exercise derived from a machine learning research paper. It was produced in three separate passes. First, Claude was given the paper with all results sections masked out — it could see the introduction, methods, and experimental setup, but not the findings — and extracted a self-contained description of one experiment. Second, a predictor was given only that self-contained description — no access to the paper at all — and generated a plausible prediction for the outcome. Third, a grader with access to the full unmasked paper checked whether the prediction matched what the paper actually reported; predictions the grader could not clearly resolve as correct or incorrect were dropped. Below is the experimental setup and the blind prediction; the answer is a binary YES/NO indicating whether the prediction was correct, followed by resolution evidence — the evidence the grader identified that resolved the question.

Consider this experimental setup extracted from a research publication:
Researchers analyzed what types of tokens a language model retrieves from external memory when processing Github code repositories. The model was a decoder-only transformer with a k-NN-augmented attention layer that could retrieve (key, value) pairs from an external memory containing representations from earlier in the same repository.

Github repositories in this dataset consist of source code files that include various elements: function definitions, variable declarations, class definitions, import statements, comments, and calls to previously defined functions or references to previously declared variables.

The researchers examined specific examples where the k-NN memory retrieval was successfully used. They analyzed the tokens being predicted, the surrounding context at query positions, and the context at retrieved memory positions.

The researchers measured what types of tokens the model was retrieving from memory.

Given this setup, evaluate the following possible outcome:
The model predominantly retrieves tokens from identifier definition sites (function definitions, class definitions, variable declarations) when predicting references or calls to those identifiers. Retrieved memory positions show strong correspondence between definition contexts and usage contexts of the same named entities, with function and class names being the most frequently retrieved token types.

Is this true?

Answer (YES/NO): NO